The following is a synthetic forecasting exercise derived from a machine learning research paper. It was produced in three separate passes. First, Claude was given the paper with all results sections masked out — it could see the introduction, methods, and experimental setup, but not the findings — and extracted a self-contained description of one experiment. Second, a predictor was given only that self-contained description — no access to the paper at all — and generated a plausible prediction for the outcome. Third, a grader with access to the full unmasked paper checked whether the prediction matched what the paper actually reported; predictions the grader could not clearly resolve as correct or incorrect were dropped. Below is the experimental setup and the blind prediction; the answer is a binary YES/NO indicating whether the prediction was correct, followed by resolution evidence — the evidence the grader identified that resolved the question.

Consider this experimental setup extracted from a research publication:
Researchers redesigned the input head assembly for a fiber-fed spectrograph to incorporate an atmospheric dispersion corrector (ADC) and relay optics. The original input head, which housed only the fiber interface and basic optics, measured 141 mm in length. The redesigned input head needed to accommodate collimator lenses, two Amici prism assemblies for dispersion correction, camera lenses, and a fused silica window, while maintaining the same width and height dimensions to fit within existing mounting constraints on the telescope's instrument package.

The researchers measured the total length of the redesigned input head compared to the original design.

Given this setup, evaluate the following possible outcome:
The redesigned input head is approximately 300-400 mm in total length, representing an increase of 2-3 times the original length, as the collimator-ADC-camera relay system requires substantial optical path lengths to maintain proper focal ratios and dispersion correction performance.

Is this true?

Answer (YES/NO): NO